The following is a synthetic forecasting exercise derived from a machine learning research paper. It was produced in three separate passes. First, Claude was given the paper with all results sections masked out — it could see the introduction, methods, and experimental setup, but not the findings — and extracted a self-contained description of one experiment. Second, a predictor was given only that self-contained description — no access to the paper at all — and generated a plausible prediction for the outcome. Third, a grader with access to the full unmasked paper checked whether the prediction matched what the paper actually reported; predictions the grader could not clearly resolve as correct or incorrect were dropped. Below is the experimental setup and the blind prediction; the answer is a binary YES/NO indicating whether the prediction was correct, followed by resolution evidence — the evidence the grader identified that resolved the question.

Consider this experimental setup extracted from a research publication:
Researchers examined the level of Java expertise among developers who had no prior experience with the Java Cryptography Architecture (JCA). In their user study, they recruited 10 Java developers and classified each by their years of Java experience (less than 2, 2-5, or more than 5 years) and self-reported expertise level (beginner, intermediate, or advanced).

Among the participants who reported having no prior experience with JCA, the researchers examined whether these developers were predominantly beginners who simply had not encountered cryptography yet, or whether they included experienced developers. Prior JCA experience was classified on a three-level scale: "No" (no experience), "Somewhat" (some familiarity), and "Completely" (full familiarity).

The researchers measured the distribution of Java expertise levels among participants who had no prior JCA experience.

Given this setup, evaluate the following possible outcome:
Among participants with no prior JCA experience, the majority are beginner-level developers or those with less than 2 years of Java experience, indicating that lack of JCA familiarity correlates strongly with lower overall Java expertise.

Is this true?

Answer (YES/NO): NO